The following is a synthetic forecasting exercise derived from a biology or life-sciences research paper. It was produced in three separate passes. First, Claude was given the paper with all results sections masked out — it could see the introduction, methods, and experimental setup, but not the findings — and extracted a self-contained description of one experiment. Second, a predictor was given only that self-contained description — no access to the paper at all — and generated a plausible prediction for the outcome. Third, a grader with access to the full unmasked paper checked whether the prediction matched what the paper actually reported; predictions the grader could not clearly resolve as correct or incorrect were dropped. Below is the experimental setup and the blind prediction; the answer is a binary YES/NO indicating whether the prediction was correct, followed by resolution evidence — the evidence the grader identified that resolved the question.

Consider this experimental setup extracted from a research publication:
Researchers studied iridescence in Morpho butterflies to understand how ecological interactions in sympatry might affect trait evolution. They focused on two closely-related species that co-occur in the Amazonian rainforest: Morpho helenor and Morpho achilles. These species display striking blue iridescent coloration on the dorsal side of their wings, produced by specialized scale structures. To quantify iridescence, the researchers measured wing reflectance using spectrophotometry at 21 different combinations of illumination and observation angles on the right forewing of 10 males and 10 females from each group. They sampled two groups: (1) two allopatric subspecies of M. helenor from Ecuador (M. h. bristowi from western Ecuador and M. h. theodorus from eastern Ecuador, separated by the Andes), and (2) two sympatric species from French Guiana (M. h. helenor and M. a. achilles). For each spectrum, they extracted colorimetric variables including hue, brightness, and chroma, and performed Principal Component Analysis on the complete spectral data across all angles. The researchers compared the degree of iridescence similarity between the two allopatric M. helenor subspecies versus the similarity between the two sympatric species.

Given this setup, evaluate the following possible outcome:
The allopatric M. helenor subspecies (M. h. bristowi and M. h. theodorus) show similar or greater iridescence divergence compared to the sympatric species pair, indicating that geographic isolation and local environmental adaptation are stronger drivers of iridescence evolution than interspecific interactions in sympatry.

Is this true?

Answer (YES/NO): YES